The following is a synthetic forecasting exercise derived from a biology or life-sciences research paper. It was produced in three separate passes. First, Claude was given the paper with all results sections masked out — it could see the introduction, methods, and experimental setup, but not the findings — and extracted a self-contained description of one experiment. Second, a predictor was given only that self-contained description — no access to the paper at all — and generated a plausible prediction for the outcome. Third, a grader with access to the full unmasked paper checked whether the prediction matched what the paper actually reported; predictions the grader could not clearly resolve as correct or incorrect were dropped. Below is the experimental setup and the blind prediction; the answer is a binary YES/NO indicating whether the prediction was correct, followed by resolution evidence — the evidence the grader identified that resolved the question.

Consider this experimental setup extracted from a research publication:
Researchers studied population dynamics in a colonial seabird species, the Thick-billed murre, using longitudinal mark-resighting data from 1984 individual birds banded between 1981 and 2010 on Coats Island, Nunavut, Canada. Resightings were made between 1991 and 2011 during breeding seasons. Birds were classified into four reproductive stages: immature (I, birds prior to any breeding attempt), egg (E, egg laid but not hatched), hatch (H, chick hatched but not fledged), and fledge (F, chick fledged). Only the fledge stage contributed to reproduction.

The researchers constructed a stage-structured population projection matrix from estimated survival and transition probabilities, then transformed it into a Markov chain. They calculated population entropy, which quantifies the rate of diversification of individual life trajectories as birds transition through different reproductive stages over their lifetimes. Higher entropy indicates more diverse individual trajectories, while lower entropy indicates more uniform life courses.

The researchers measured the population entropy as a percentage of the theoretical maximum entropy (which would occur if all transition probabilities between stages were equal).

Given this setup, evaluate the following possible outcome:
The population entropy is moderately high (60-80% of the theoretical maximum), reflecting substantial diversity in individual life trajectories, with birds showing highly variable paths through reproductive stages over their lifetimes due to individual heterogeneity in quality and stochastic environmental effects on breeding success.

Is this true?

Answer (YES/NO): NO